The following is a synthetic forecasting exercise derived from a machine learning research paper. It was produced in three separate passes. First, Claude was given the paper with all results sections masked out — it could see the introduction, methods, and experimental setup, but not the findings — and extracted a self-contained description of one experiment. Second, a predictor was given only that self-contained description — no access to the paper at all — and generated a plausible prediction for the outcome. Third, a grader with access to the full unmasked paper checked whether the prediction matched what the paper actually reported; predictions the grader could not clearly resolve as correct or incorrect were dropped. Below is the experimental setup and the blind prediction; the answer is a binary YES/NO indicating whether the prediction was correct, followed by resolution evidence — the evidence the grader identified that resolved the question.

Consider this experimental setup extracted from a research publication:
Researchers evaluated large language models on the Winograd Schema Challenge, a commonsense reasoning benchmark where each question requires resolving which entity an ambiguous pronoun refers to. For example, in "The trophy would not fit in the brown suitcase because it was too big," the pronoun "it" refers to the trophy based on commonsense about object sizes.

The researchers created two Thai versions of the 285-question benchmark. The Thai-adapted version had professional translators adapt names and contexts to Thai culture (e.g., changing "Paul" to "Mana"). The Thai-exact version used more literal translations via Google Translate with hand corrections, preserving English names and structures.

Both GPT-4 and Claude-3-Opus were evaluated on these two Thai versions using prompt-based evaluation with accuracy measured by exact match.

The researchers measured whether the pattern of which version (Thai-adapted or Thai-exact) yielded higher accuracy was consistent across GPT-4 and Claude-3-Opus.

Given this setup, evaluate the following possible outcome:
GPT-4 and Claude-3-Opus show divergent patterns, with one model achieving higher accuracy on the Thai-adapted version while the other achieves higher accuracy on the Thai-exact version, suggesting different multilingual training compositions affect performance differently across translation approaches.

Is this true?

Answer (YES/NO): NO